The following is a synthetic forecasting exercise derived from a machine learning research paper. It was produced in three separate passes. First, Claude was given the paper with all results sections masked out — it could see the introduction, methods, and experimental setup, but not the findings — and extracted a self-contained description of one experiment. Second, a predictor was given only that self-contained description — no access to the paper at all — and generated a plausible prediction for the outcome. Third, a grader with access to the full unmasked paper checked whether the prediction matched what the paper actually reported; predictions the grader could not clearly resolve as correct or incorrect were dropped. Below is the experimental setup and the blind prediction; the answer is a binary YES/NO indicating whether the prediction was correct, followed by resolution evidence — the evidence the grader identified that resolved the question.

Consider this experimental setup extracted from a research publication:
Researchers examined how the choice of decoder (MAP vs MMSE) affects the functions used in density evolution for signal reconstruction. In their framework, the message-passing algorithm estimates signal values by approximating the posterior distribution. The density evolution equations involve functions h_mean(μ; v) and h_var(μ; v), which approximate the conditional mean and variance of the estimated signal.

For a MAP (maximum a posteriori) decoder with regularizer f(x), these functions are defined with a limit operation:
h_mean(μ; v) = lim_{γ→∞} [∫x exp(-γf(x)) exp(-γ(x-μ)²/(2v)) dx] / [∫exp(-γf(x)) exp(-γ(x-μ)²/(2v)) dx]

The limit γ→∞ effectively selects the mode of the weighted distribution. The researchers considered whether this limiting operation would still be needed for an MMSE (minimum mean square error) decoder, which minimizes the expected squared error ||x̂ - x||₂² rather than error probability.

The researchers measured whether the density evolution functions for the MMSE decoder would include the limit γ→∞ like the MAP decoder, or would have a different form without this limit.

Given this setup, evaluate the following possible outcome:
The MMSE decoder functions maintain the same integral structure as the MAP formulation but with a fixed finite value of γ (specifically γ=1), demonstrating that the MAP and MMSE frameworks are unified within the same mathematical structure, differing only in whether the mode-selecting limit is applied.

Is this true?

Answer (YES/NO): YES